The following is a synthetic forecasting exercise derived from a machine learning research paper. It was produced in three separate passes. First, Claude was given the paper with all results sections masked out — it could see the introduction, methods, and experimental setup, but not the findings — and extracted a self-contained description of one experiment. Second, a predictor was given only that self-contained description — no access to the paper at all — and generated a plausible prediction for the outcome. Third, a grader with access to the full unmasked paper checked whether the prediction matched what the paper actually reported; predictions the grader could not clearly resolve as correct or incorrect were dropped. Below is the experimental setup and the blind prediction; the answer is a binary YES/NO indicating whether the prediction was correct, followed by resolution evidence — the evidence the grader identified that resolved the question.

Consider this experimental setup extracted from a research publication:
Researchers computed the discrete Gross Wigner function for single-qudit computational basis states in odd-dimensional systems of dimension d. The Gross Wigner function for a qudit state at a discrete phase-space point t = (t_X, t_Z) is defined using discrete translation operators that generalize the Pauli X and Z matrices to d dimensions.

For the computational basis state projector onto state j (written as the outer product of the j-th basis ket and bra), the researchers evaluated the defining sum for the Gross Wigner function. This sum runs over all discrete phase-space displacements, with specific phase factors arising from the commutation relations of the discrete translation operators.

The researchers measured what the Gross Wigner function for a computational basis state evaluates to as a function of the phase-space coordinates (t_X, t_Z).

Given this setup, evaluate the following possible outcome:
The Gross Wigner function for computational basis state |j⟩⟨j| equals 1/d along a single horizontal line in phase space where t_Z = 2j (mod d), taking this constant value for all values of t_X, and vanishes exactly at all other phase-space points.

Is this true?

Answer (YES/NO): NO